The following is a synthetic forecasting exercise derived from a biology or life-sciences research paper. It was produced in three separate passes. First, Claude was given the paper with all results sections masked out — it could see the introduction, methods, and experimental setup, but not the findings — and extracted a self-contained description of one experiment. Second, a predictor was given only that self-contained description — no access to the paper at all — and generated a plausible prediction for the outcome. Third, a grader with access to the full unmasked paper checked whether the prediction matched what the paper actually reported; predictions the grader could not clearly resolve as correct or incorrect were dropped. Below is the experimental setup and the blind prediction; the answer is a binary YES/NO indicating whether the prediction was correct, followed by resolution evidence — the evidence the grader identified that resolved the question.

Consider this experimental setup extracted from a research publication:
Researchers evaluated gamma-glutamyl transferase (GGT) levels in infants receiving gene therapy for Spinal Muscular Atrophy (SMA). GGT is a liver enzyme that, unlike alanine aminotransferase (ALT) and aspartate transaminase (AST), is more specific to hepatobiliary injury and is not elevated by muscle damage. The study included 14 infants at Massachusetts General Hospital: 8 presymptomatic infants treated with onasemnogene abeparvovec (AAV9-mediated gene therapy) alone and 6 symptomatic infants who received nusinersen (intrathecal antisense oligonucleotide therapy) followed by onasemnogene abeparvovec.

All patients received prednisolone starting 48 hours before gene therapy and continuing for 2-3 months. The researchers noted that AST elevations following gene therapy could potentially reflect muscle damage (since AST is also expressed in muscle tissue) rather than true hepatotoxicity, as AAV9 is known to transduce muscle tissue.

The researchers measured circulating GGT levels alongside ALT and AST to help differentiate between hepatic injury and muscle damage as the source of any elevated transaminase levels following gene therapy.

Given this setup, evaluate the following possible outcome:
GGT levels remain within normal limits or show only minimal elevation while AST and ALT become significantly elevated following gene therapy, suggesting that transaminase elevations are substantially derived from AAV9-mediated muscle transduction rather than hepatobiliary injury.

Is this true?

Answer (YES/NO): YES